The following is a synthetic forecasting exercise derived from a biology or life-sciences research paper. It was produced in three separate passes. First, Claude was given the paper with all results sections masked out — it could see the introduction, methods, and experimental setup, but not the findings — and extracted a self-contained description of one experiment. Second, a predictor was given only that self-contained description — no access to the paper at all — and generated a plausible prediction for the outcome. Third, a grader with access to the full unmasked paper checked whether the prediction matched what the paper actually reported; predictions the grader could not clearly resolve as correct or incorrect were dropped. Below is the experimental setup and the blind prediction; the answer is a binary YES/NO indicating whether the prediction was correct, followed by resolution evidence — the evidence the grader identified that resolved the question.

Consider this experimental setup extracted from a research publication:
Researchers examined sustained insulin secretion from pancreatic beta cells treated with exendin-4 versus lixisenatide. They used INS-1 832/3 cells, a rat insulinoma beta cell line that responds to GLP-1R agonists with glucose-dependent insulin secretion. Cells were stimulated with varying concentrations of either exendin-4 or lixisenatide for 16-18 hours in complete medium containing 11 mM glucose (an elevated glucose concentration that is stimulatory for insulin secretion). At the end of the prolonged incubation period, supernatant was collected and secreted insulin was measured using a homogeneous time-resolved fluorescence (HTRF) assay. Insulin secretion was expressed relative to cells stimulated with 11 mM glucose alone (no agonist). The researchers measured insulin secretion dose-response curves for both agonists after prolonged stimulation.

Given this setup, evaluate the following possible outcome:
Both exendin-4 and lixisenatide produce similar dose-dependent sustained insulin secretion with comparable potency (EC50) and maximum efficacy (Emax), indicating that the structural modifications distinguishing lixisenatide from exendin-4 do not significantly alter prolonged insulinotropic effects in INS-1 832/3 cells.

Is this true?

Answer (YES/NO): NO